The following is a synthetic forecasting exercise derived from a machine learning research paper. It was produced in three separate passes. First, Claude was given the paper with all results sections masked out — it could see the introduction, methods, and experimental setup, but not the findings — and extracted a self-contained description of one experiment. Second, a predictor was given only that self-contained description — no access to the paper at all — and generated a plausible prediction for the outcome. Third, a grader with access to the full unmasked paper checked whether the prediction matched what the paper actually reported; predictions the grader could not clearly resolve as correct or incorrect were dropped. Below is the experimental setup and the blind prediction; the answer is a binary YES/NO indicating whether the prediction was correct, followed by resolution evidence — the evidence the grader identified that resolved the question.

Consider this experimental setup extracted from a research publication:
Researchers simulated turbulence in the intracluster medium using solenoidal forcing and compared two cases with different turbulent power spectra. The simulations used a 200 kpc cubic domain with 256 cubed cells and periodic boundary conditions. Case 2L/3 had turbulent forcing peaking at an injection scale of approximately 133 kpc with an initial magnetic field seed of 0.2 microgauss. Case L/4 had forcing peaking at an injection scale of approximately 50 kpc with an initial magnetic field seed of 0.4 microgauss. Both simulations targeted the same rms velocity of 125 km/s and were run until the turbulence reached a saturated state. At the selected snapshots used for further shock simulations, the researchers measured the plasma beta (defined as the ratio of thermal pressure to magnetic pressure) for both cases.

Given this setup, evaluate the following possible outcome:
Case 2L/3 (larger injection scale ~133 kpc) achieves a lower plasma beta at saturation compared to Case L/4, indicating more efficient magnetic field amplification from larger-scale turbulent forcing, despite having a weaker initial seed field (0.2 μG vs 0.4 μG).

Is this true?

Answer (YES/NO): NO